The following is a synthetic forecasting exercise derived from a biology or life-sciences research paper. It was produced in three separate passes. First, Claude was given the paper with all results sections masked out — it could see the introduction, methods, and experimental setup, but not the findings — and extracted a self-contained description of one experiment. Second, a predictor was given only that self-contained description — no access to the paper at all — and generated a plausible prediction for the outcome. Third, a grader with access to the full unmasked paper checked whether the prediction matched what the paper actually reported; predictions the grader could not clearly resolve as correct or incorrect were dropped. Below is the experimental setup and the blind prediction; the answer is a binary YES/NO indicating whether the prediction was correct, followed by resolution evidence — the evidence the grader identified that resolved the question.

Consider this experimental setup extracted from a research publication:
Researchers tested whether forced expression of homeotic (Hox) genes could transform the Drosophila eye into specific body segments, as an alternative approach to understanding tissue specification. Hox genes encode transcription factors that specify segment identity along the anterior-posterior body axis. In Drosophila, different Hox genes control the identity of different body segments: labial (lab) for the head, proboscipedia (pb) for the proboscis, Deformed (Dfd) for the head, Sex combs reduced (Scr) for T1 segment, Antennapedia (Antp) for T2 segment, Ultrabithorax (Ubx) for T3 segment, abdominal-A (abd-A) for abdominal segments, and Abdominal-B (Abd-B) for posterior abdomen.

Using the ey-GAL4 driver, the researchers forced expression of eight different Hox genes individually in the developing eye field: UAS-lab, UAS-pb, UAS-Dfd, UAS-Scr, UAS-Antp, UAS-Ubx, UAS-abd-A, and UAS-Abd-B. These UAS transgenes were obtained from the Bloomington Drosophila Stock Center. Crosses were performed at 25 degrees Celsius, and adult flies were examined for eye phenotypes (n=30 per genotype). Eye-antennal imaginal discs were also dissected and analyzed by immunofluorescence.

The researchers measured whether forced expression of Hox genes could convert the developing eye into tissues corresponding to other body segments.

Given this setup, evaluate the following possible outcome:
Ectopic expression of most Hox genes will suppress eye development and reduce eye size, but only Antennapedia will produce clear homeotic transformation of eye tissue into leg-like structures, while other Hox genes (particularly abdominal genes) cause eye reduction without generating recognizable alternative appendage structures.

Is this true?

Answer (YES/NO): NO